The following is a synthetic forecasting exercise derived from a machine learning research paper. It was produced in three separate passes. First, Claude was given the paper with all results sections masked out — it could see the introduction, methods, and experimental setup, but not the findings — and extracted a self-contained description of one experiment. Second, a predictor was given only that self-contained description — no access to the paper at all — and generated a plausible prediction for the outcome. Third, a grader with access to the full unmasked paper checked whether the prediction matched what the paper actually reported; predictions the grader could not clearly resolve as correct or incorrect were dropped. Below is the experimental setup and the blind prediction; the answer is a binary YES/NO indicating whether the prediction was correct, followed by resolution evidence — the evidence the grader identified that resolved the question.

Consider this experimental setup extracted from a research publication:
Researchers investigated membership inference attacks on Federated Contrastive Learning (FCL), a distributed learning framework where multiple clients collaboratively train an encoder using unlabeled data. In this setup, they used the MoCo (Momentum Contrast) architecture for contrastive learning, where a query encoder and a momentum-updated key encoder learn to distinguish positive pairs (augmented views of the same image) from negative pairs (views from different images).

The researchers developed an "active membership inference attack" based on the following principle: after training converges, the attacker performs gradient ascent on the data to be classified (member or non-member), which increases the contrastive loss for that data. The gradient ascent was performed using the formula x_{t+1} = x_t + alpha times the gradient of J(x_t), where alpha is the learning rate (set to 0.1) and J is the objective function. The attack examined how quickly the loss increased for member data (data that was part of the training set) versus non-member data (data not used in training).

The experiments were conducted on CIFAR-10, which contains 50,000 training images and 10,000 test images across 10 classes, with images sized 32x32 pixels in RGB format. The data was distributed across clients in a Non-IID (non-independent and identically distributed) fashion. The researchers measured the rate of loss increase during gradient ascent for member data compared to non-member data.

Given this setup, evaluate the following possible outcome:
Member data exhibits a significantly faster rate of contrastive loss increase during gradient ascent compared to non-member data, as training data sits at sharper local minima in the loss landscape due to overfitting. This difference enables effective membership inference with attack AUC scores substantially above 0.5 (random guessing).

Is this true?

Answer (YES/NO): NO